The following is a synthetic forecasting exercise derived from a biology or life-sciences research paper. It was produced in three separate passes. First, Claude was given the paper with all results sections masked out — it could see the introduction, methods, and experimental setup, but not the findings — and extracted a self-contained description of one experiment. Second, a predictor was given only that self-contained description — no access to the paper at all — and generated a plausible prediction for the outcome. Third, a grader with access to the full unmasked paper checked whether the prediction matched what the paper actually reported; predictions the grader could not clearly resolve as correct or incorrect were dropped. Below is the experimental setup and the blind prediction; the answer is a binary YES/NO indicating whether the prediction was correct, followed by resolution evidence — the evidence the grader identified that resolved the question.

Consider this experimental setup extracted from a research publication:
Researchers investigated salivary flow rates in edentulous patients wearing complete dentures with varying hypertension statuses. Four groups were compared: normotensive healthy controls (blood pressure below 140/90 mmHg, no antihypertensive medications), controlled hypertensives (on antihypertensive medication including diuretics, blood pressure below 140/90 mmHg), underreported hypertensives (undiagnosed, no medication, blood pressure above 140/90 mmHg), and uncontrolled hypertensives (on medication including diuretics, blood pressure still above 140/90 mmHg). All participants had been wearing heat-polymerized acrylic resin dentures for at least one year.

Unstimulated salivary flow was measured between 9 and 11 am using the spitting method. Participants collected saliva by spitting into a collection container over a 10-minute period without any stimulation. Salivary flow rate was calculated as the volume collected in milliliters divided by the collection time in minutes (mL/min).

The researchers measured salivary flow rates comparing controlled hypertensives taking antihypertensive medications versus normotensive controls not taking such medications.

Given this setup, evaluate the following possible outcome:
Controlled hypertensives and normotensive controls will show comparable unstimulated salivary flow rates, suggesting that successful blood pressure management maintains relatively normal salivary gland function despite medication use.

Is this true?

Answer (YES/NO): YES